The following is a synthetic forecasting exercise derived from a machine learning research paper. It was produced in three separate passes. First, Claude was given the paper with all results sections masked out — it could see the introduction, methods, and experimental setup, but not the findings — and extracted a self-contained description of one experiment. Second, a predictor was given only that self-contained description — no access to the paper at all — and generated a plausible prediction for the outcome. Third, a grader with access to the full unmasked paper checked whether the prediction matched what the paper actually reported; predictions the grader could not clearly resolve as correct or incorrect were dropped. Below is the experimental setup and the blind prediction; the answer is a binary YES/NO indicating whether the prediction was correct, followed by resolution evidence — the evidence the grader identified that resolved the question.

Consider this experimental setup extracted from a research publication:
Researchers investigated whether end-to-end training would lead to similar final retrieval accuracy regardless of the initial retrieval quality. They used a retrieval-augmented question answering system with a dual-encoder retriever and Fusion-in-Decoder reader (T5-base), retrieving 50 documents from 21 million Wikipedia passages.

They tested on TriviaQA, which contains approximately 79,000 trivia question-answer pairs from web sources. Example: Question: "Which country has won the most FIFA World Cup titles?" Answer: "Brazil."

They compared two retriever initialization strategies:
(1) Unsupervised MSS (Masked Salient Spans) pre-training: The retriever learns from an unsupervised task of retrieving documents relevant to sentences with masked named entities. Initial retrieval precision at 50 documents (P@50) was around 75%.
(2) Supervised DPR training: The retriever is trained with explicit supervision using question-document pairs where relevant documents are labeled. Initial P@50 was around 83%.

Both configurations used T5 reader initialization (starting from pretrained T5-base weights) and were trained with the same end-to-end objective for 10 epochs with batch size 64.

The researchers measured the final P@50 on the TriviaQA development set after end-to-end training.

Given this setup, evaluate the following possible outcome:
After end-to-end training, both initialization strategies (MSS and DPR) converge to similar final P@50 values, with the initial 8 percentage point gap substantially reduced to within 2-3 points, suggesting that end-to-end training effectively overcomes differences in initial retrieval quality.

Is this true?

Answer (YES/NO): YES